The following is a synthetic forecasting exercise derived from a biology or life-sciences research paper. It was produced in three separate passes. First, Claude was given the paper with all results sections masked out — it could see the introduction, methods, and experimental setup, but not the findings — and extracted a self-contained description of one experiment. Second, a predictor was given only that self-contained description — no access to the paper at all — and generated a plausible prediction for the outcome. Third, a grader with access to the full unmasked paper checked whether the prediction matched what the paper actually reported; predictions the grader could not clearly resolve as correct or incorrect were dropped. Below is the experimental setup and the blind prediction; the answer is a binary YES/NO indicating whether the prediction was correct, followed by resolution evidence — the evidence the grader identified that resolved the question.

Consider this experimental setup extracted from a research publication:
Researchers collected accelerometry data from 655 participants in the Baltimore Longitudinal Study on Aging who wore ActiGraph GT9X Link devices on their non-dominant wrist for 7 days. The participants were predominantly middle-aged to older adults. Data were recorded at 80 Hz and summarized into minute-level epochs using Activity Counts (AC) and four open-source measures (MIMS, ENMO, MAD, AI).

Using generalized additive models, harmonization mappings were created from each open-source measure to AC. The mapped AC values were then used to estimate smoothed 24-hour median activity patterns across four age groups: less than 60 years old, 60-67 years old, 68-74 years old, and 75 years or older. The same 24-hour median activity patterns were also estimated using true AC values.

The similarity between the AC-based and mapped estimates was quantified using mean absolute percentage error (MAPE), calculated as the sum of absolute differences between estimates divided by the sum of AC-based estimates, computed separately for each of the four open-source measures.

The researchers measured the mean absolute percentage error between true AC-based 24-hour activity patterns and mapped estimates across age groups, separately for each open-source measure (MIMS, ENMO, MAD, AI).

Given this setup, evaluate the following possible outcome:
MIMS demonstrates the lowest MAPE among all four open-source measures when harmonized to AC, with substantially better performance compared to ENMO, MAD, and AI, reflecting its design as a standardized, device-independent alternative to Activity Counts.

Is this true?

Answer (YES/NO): YES